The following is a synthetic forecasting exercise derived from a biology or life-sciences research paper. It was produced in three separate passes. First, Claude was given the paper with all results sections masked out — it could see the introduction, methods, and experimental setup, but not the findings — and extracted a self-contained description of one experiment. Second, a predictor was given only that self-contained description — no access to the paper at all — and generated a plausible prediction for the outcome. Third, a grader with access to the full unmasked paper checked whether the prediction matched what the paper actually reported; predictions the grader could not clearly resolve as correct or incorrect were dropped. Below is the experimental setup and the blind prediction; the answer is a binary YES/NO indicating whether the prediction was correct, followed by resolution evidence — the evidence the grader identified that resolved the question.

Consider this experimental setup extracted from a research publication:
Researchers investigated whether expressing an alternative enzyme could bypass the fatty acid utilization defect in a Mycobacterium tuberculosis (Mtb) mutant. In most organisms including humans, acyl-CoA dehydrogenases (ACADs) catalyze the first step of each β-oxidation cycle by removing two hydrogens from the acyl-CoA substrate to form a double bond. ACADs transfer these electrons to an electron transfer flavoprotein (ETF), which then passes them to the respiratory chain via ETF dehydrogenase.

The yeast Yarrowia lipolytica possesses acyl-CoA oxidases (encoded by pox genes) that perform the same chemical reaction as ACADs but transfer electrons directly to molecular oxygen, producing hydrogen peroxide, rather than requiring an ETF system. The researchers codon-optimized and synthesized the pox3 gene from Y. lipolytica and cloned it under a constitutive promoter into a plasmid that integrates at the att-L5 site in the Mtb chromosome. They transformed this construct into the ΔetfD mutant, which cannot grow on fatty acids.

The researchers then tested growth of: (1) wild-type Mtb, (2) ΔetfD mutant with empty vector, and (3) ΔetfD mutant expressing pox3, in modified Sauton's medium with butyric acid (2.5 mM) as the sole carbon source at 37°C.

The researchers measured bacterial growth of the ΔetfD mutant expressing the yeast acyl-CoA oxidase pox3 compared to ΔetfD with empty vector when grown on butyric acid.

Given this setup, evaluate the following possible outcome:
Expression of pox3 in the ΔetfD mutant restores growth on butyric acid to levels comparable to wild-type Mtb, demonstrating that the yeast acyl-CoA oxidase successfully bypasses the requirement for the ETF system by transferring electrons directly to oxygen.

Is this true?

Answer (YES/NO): NO